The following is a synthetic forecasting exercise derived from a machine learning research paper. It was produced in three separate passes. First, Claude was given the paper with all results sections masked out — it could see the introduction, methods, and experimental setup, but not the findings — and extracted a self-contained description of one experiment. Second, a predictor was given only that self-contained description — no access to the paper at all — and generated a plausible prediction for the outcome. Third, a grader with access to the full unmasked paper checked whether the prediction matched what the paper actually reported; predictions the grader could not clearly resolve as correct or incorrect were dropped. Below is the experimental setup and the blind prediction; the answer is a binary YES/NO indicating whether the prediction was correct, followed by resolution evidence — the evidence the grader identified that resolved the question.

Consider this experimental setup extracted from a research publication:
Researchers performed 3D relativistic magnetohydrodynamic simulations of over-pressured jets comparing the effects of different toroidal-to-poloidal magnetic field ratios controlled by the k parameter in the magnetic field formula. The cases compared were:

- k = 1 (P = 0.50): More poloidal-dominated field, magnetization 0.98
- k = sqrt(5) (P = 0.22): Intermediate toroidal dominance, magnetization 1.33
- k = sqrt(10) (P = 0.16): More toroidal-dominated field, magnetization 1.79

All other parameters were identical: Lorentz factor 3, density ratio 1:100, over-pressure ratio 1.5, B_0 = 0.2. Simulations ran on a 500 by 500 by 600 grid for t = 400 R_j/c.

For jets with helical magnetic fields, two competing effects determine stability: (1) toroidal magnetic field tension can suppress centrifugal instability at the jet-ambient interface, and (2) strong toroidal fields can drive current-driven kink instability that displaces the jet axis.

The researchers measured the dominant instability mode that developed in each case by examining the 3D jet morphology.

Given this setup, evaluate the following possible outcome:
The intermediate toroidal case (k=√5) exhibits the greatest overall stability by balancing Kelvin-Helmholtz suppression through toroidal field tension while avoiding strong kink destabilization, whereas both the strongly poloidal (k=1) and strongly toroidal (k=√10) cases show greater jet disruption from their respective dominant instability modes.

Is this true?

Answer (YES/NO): NO